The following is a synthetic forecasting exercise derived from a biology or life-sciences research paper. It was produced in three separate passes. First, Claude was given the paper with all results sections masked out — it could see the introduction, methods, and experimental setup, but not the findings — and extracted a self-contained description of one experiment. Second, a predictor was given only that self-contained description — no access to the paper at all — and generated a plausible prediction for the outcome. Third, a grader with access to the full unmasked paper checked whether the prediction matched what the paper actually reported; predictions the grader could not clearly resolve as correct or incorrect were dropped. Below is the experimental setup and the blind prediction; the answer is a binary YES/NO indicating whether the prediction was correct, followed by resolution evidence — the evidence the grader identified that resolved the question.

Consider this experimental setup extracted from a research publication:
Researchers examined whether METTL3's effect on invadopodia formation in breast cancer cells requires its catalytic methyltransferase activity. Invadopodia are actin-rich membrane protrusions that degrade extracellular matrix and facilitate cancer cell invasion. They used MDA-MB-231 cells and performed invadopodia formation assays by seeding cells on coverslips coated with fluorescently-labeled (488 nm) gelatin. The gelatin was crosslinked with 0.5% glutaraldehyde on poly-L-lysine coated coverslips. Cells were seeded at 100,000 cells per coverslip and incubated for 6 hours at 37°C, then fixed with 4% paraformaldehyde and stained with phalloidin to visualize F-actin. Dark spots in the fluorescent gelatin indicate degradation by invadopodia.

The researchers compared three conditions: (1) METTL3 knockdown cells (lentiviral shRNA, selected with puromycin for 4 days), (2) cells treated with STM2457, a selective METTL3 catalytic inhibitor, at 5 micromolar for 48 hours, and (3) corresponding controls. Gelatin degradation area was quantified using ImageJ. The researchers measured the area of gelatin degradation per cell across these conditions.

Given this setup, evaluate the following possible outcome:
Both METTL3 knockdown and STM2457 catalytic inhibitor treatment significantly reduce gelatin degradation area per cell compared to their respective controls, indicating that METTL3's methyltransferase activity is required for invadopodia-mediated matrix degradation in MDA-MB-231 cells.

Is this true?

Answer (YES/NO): NO